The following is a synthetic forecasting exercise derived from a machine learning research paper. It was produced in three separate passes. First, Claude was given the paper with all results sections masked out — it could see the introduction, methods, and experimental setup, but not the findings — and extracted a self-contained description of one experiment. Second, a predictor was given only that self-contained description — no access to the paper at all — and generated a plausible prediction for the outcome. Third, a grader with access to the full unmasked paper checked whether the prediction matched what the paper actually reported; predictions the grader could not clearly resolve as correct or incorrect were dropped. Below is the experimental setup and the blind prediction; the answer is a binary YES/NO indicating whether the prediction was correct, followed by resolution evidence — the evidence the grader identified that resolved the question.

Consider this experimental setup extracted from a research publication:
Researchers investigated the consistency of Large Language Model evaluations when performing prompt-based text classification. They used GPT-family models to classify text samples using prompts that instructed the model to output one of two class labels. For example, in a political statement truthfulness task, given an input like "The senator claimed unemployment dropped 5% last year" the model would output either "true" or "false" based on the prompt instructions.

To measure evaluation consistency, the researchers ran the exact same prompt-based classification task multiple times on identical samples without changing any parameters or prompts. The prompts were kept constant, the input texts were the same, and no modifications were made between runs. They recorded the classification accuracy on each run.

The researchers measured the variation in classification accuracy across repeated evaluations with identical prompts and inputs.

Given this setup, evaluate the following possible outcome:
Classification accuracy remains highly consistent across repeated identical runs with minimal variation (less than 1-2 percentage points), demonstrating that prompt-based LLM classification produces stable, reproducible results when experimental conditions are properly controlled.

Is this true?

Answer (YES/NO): NO